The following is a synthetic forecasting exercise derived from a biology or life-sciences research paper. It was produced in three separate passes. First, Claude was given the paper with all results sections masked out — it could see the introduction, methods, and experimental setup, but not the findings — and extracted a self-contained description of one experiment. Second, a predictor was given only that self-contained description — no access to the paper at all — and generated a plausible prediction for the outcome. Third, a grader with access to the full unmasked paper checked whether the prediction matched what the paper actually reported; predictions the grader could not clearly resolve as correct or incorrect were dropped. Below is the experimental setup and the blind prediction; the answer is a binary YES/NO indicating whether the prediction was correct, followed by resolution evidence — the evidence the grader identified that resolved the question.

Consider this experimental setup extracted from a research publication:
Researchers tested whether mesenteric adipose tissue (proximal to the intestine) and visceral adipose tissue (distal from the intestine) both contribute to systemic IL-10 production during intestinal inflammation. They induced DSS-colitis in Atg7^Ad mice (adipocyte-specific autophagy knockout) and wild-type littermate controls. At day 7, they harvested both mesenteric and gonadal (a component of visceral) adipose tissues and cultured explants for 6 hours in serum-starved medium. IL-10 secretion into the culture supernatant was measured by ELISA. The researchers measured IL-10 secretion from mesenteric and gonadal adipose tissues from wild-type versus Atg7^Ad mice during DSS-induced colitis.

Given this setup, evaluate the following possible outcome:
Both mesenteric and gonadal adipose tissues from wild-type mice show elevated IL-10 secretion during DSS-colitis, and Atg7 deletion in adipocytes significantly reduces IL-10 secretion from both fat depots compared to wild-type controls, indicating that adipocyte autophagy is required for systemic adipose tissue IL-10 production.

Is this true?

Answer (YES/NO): YES